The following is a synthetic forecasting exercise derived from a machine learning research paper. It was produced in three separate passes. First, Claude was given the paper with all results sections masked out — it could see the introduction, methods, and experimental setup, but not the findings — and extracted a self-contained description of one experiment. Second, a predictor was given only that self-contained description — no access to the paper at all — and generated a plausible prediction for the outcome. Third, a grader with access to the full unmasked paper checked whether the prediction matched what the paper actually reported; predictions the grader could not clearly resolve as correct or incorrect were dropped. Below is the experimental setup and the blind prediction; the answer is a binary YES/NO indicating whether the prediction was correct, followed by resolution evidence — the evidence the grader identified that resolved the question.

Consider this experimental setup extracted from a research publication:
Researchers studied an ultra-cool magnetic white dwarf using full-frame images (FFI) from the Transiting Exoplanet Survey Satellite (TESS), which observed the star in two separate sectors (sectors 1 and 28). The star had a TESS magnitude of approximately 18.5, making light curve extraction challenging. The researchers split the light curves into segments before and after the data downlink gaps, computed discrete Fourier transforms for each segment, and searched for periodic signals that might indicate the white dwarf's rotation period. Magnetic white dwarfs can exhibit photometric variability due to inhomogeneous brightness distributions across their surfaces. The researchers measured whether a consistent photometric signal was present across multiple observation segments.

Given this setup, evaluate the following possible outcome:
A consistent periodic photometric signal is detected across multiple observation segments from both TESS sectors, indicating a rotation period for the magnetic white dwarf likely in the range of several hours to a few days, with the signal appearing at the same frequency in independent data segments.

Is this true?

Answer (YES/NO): YES